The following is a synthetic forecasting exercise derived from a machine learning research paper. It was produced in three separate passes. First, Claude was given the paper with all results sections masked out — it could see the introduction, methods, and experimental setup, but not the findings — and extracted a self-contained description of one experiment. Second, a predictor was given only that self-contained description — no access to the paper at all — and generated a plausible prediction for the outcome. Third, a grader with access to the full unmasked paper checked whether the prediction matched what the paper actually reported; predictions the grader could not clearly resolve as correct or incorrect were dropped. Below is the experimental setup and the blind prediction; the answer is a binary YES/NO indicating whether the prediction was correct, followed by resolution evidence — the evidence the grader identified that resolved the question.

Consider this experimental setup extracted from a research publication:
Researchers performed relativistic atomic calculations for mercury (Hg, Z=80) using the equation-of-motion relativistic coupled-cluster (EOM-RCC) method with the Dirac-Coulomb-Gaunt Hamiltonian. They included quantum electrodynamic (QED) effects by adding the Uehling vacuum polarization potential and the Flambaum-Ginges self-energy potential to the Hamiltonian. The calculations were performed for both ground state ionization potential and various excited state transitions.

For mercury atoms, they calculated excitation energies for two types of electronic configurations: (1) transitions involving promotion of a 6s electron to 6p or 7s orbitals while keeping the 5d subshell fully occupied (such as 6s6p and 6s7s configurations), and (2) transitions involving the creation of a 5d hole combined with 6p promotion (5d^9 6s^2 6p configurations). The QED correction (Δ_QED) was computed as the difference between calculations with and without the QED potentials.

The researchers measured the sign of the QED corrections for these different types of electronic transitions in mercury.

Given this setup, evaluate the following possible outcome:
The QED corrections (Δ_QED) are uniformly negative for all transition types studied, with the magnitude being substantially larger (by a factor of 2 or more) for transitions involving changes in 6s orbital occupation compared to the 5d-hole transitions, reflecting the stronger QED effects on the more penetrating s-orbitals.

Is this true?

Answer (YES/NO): NO